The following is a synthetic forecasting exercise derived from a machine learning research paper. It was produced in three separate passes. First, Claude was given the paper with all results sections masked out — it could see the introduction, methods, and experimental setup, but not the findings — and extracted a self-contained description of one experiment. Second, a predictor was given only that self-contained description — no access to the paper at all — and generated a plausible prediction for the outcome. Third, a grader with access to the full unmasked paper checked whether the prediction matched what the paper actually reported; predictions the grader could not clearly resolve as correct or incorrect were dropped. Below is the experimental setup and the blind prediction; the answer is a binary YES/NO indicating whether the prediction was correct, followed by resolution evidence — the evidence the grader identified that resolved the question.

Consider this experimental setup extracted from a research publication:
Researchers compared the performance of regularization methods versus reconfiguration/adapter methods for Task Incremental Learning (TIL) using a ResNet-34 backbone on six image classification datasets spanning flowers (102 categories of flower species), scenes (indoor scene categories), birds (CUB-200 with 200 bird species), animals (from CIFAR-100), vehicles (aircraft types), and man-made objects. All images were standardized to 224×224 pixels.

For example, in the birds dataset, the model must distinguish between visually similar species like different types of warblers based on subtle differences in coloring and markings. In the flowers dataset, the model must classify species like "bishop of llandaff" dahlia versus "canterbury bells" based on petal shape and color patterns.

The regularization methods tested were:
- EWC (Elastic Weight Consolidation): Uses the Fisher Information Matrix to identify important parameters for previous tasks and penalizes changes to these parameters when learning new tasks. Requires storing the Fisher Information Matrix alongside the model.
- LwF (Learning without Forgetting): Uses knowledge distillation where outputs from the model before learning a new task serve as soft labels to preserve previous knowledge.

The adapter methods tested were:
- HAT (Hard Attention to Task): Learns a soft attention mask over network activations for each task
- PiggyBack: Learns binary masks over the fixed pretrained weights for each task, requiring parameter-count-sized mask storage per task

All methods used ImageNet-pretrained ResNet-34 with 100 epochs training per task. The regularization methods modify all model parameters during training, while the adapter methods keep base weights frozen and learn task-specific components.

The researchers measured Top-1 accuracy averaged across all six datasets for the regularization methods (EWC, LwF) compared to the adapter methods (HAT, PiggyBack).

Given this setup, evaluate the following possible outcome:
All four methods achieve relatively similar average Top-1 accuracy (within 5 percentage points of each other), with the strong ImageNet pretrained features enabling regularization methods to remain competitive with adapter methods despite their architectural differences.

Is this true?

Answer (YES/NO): NO